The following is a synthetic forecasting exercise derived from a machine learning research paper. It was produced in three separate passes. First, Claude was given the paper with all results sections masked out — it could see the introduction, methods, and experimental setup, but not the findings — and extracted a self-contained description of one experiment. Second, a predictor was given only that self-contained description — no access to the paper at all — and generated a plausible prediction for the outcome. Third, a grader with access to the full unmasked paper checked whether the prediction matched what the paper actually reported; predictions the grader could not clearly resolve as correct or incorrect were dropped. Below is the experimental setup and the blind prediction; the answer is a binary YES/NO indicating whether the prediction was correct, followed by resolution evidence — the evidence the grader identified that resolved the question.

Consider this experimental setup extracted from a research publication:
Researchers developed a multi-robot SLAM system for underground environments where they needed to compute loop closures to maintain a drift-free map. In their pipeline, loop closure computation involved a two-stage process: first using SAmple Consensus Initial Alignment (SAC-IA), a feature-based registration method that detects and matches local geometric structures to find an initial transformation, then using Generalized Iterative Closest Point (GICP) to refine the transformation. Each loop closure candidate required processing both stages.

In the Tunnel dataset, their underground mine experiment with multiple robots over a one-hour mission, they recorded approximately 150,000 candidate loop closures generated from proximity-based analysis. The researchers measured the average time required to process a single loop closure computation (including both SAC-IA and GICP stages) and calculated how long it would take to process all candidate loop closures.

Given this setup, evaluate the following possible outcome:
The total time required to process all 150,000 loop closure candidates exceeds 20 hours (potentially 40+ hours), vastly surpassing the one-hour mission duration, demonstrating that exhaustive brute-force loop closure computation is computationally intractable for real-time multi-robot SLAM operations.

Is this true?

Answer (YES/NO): NO